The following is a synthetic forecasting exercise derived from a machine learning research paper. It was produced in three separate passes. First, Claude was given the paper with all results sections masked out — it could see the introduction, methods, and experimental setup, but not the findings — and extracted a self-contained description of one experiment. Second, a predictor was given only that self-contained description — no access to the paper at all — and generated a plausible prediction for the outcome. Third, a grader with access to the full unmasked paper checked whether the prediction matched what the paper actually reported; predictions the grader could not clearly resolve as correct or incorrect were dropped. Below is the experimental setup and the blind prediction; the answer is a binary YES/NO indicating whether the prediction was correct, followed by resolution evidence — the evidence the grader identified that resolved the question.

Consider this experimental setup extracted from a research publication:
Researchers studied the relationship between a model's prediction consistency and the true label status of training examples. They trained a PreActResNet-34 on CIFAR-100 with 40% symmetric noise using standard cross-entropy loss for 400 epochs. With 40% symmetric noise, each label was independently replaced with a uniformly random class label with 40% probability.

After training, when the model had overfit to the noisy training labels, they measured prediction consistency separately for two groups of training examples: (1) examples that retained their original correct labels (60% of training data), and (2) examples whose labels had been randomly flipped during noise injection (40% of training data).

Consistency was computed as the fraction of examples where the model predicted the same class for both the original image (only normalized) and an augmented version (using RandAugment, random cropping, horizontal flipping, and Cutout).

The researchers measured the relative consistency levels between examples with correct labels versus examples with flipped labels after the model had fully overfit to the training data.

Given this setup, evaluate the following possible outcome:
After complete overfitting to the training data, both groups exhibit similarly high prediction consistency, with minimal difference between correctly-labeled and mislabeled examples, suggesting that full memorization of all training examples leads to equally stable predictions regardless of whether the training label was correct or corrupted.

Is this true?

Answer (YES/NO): NO